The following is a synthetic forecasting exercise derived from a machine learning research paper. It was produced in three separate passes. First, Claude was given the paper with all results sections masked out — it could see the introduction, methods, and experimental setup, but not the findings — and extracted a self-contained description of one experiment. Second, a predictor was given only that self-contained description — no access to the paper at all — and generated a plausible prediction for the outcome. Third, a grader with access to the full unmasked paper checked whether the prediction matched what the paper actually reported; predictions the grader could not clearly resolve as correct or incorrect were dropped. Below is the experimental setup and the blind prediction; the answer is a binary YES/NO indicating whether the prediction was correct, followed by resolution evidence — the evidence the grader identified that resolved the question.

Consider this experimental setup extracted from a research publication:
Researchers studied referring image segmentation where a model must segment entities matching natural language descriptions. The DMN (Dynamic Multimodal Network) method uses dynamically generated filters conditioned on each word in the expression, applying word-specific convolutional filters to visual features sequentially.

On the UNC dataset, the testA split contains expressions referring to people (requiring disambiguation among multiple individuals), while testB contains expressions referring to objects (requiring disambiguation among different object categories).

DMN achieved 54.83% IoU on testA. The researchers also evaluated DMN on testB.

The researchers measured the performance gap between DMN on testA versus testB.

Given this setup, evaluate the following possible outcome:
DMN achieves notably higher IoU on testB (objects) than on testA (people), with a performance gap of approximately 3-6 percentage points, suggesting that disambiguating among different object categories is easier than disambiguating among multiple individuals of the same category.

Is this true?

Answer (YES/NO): NO